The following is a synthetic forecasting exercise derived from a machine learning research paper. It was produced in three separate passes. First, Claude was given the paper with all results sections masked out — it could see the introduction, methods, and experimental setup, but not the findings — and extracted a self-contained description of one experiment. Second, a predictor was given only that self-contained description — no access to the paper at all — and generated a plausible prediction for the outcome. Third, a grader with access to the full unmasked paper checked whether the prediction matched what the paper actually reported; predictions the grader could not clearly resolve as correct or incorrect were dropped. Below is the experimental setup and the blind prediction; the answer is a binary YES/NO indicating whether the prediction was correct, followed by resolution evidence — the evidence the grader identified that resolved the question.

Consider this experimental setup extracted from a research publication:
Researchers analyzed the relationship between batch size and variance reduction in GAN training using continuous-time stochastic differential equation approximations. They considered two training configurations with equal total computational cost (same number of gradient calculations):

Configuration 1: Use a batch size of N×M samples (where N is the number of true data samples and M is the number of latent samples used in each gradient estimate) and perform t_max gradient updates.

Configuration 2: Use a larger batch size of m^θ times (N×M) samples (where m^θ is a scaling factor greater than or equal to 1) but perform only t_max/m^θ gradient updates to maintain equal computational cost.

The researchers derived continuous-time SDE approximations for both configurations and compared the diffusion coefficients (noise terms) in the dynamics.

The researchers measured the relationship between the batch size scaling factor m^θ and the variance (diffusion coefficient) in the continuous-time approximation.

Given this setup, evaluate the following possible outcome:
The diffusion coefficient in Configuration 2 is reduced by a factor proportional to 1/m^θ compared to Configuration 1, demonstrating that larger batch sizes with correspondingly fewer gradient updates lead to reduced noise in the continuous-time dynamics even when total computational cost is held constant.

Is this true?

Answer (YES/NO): NO